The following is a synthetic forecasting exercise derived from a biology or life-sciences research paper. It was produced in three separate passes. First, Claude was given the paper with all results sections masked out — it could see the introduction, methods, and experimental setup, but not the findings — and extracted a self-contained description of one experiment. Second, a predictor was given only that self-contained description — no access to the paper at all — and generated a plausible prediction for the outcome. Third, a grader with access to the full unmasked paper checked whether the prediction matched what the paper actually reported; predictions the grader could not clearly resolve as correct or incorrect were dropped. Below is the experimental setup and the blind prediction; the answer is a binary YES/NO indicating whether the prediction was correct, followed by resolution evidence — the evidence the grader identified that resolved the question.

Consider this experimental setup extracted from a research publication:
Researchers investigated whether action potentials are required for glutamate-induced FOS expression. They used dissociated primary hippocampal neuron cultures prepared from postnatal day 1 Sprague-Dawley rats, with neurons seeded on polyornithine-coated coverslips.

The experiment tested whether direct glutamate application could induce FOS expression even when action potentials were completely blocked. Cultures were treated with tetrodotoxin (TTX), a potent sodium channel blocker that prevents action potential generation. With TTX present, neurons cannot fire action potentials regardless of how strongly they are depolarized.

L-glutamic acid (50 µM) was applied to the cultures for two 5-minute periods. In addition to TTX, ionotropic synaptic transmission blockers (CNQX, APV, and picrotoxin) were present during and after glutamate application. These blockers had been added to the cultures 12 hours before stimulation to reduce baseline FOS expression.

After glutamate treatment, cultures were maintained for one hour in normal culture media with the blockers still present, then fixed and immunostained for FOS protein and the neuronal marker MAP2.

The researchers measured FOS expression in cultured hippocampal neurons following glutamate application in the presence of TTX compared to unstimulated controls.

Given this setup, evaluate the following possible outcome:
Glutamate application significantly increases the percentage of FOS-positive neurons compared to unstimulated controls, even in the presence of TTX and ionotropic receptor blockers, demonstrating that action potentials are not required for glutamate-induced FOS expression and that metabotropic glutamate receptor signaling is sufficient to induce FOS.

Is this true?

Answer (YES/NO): YES